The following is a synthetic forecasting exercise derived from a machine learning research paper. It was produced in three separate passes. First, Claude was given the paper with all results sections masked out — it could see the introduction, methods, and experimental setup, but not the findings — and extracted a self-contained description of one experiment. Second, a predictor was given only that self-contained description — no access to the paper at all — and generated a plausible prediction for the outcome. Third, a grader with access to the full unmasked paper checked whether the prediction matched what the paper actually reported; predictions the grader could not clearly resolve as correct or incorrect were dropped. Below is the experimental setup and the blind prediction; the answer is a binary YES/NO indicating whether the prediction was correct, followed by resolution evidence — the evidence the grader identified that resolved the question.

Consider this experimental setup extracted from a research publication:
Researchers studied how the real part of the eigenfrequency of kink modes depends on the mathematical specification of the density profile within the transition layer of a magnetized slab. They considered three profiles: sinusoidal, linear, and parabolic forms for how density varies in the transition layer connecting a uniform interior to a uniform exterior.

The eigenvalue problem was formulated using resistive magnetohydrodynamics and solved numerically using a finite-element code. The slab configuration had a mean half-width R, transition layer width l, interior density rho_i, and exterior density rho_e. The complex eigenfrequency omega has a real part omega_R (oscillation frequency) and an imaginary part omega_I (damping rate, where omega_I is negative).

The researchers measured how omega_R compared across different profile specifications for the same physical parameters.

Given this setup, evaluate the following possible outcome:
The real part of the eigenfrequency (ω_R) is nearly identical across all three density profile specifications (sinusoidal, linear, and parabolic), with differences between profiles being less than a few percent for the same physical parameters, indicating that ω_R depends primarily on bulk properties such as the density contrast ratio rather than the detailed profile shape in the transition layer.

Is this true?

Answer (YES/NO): NO